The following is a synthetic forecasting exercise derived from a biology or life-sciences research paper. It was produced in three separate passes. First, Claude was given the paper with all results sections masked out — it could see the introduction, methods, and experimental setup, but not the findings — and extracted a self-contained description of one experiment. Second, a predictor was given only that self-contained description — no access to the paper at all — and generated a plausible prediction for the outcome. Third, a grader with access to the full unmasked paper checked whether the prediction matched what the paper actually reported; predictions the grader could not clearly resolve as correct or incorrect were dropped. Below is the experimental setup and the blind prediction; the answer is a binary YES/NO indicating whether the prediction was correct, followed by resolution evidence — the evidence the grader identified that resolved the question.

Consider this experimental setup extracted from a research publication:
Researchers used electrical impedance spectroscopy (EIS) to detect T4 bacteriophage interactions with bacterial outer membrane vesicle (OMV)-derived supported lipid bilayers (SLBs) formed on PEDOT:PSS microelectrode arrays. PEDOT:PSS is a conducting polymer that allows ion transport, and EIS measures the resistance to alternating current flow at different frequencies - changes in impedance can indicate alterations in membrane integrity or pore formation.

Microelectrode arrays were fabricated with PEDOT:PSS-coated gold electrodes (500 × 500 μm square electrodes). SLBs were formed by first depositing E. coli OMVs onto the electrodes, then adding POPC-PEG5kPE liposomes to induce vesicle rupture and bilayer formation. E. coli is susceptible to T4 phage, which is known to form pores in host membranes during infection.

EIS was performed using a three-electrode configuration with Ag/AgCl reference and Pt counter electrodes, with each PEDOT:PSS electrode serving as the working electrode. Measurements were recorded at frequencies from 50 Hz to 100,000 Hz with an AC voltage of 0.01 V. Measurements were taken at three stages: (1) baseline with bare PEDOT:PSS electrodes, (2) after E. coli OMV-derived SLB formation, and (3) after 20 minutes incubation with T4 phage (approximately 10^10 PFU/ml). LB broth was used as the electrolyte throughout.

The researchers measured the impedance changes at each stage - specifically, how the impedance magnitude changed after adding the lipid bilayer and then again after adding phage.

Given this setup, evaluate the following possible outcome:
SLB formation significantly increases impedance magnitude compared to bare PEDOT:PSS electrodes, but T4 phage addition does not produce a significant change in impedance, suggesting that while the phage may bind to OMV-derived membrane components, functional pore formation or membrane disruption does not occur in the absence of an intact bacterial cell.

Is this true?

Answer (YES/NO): NO